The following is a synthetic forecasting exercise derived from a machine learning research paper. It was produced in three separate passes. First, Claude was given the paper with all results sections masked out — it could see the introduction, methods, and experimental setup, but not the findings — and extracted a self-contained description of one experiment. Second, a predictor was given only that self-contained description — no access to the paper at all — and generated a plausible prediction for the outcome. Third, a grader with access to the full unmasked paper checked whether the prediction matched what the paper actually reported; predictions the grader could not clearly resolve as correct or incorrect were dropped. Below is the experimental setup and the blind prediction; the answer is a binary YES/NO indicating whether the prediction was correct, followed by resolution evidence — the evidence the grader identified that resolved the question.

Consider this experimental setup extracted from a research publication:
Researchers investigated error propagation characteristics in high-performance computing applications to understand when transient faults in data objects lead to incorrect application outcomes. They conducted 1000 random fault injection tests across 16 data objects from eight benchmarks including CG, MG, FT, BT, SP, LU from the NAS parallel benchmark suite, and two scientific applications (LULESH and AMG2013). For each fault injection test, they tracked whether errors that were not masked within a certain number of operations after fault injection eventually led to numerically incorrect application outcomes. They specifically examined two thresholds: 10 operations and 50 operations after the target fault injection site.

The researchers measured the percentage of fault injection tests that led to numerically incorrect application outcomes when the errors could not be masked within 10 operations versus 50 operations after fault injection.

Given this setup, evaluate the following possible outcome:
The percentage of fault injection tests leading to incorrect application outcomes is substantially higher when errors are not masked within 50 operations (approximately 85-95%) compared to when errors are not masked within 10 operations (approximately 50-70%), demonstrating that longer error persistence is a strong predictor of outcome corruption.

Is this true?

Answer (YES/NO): NO